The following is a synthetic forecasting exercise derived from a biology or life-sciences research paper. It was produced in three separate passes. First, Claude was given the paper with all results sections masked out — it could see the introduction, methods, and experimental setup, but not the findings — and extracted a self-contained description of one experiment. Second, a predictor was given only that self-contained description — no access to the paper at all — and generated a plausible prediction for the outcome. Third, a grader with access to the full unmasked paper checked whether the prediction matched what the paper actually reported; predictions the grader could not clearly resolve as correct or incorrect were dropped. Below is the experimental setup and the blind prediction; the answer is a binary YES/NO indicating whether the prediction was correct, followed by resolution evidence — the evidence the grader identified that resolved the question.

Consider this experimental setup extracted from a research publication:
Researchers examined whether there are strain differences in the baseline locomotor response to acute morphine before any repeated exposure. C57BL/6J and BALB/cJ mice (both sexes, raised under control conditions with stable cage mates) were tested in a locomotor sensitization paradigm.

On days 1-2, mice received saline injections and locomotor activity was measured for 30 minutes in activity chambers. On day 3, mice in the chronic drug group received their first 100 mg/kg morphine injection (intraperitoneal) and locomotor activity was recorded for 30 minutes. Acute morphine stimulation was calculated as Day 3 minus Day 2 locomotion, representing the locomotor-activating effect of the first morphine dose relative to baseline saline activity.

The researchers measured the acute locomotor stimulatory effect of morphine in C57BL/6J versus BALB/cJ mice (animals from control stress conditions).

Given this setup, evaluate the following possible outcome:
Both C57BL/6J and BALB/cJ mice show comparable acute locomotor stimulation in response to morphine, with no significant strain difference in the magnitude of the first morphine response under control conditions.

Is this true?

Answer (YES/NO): NO